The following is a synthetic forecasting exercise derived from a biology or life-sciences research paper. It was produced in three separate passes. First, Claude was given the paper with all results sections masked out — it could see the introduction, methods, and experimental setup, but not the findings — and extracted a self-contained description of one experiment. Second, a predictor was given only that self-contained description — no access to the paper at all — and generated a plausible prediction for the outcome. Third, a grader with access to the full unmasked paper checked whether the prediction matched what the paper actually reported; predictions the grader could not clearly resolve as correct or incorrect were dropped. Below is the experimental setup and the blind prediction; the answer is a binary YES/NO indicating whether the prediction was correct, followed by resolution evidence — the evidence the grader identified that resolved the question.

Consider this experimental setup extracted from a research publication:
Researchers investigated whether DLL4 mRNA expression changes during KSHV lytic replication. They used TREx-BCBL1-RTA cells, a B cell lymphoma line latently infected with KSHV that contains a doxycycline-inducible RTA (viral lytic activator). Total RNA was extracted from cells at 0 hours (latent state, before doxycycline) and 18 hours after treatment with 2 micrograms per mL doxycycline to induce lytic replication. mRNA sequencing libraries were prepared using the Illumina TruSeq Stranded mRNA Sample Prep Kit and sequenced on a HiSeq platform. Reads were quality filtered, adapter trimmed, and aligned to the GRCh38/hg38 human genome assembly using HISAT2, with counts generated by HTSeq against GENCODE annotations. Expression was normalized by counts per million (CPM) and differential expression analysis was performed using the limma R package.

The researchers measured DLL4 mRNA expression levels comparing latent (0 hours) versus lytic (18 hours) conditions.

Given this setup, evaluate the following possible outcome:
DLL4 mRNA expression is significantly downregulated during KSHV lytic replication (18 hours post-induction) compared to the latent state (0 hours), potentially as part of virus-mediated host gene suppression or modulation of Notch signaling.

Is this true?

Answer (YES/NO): NO